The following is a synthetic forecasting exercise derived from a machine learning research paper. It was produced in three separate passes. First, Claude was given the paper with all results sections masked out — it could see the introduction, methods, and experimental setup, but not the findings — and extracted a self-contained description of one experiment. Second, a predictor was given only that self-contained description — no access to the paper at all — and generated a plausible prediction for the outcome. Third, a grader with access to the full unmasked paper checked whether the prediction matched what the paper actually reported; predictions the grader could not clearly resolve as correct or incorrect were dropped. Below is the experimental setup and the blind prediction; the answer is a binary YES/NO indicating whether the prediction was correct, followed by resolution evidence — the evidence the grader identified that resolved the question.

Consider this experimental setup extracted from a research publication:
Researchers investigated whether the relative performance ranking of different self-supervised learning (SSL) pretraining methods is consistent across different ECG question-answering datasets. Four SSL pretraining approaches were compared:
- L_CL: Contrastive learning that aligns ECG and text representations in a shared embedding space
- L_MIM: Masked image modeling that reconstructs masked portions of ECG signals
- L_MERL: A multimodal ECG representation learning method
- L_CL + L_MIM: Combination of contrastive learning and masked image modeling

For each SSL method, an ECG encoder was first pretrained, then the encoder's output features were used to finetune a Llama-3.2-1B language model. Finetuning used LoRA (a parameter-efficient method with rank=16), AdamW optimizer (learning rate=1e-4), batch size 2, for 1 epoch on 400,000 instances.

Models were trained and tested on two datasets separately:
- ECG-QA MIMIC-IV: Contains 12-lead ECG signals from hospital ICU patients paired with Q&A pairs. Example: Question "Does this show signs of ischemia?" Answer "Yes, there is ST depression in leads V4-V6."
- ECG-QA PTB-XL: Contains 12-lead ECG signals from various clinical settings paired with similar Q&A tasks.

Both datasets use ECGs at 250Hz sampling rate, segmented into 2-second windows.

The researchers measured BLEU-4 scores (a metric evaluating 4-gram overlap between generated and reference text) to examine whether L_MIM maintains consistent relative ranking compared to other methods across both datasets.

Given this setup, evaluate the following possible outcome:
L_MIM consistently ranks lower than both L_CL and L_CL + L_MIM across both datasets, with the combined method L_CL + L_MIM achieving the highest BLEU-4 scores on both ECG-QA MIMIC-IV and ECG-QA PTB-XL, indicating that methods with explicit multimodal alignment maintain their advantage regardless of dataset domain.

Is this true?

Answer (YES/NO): NO